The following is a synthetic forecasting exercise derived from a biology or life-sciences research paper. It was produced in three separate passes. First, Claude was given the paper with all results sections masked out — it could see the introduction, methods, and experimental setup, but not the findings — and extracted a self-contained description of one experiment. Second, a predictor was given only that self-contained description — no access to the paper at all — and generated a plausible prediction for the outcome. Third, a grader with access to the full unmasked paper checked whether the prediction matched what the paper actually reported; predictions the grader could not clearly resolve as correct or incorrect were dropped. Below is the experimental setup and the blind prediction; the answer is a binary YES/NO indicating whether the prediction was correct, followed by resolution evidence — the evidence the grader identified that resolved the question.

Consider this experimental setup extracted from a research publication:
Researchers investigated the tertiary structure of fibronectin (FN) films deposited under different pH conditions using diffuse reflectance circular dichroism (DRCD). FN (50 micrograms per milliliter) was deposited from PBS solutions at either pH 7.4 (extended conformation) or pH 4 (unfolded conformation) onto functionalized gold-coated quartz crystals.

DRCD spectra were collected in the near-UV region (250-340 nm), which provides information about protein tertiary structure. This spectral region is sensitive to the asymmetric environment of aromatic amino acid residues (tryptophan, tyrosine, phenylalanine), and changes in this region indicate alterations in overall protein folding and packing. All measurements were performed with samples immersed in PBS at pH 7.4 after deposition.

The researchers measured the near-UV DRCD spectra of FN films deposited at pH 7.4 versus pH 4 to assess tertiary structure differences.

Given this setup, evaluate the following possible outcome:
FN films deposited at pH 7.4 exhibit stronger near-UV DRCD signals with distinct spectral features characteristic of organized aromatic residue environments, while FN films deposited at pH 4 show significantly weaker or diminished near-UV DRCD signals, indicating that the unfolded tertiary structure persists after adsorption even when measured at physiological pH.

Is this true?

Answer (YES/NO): NO